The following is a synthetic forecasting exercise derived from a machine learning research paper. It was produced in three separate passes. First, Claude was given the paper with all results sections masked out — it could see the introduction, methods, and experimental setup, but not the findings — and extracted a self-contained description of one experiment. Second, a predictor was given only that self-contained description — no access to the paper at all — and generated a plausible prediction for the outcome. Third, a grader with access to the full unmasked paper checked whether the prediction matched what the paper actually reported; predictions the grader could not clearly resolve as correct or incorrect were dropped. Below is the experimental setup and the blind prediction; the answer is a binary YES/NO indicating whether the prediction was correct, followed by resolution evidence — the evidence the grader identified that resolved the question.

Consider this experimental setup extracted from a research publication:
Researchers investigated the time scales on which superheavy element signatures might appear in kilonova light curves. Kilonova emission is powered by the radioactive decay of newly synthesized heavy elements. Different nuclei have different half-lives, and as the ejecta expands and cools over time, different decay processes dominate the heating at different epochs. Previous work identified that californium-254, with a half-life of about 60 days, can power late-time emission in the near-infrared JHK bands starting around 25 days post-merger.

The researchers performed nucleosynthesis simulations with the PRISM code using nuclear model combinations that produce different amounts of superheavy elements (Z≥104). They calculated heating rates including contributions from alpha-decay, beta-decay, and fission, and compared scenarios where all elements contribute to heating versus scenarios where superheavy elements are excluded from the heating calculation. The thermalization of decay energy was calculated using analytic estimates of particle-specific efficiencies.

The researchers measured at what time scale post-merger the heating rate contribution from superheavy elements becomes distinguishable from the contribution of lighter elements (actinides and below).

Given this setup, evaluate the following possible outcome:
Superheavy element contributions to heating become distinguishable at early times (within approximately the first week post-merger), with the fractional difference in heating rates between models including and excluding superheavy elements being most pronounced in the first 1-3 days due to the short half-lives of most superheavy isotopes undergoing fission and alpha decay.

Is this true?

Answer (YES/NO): NO